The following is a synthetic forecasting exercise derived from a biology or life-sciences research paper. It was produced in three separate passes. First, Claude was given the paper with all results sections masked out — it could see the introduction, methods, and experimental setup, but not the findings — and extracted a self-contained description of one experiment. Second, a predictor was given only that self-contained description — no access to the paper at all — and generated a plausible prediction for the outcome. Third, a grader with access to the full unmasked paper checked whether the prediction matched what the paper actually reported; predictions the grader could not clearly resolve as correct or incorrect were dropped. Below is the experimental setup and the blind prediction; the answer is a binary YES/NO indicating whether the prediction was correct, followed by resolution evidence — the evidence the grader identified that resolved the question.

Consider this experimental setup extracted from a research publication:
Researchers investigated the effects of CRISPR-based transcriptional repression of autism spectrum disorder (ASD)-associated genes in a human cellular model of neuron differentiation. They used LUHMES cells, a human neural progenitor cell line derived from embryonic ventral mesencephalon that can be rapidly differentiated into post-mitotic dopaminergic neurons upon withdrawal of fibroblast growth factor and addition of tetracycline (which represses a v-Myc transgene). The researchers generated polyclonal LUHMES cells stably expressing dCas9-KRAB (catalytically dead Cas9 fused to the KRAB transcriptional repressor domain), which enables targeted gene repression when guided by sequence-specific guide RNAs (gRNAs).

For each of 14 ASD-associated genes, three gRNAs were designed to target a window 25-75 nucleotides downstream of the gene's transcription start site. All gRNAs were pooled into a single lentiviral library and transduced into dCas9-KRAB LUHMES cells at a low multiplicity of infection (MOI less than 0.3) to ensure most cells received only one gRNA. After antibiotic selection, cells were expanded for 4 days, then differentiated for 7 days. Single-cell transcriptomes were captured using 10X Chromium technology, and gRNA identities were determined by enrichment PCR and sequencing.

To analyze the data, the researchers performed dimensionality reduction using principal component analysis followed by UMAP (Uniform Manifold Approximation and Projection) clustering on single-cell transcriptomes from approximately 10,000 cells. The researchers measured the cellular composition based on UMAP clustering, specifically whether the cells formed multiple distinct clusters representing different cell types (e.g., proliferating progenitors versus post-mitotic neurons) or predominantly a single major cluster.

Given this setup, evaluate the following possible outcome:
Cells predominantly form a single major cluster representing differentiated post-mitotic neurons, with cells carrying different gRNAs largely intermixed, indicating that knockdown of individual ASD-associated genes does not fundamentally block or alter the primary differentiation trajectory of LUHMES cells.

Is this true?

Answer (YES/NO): YES